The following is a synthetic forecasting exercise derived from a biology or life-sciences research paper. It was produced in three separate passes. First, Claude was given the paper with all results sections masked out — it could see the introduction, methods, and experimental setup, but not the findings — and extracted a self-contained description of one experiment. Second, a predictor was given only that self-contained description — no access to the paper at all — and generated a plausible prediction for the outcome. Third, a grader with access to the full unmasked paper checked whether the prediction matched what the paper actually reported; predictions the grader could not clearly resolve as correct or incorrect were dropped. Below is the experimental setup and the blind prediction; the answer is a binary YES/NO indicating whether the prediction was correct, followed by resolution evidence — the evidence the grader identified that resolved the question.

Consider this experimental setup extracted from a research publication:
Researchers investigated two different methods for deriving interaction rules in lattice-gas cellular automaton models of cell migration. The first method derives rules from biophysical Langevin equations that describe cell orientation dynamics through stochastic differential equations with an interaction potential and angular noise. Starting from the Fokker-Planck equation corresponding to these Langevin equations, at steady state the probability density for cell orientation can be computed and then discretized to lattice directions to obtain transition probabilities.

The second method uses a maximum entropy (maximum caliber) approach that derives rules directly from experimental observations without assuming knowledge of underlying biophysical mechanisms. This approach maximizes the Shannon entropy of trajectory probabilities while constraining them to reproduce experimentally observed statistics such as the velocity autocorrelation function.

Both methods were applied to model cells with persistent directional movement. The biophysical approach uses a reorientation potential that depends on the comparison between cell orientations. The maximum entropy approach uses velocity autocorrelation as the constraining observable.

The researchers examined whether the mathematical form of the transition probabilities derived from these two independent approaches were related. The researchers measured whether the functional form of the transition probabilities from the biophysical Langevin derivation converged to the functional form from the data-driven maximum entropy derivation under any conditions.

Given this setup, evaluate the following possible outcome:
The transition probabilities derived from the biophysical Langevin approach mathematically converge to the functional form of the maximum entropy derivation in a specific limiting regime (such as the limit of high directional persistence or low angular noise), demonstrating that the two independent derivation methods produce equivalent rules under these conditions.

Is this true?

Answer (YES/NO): YES